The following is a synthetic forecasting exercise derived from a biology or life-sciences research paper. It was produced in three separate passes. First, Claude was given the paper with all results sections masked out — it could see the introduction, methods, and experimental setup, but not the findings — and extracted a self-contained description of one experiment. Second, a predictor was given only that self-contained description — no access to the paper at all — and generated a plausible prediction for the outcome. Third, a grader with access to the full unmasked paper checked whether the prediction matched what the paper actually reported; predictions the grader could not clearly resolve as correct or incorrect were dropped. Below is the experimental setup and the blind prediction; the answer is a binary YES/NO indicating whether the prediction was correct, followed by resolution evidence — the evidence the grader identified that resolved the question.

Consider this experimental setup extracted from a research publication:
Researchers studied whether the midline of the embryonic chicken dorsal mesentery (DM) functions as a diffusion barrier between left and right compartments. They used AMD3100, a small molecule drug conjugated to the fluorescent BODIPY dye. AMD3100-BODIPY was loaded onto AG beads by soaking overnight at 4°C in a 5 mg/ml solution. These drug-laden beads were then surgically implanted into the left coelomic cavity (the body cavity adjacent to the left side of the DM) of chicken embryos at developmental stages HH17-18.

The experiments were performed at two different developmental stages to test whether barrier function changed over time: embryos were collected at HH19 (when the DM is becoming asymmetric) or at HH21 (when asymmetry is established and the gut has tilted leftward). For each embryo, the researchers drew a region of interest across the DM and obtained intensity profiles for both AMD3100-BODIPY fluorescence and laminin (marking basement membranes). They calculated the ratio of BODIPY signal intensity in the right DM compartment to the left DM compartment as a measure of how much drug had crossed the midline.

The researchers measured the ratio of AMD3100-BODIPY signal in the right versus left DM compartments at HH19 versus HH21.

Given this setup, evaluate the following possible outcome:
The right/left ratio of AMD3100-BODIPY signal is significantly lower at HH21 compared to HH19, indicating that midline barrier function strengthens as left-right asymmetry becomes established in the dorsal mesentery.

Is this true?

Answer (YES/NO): NO